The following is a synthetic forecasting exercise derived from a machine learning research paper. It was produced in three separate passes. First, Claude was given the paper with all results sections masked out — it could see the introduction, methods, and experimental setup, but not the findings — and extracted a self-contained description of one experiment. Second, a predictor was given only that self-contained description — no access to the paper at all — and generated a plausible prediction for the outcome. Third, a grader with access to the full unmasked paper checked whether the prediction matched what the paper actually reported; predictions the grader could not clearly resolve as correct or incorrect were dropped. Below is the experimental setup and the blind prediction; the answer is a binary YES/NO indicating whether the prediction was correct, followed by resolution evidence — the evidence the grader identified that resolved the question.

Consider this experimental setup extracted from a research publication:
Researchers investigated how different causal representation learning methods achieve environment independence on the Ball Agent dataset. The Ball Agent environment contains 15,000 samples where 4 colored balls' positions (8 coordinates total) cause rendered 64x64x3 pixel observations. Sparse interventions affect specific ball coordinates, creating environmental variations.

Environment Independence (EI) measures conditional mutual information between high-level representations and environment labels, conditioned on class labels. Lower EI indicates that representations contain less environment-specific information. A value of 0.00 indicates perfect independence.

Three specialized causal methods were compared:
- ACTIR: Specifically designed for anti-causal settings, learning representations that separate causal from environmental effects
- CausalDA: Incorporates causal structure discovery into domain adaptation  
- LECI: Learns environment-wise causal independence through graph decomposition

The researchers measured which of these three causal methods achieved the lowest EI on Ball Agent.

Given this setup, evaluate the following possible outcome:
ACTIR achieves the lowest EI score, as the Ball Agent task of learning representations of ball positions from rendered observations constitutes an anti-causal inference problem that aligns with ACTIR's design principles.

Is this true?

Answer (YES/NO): NO